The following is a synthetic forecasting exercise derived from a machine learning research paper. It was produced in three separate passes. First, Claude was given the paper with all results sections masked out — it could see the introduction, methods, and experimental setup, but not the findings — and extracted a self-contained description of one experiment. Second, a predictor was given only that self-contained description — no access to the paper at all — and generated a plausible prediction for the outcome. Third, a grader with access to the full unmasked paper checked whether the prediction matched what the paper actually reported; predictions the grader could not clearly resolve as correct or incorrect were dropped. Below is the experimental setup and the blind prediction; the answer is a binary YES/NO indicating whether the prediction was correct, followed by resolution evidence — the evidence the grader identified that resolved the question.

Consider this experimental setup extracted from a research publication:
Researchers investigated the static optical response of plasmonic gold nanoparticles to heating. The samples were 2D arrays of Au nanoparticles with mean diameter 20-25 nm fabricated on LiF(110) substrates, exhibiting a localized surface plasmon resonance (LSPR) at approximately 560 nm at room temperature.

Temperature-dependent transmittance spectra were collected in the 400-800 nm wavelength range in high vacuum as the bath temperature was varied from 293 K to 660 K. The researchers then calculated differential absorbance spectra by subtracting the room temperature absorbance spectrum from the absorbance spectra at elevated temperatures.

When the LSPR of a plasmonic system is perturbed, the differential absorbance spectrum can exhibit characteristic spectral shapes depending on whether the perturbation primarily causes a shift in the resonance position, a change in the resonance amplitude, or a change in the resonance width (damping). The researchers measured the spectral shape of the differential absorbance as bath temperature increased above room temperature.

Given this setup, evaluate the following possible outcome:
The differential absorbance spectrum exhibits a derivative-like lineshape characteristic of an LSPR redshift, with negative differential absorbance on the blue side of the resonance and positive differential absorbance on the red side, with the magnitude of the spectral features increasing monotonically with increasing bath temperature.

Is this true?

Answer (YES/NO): NO